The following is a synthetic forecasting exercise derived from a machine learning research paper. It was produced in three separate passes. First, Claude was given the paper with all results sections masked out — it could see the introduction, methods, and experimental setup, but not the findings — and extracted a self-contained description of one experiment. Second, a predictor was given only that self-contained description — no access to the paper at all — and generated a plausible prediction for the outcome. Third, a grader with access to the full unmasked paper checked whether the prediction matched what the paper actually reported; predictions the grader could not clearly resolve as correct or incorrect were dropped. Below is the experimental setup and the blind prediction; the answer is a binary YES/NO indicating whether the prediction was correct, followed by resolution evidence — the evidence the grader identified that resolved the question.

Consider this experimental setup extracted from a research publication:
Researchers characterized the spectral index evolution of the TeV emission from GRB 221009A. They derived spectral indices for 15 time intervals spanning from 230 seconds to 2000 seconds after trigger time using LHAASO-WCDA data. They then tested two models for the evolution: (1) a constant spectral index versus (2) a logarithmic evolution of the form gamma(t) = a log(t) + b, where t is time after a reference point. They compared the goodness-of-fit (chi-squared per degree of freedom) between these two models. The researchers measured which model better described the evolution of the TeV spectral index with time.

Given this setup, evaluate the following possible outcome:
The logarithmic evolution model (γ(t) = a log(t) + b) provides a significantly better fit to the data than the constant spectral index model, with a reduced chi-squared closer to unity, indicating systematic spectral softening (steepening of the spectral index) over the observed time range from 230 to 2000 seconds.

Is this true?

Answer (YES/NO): NO